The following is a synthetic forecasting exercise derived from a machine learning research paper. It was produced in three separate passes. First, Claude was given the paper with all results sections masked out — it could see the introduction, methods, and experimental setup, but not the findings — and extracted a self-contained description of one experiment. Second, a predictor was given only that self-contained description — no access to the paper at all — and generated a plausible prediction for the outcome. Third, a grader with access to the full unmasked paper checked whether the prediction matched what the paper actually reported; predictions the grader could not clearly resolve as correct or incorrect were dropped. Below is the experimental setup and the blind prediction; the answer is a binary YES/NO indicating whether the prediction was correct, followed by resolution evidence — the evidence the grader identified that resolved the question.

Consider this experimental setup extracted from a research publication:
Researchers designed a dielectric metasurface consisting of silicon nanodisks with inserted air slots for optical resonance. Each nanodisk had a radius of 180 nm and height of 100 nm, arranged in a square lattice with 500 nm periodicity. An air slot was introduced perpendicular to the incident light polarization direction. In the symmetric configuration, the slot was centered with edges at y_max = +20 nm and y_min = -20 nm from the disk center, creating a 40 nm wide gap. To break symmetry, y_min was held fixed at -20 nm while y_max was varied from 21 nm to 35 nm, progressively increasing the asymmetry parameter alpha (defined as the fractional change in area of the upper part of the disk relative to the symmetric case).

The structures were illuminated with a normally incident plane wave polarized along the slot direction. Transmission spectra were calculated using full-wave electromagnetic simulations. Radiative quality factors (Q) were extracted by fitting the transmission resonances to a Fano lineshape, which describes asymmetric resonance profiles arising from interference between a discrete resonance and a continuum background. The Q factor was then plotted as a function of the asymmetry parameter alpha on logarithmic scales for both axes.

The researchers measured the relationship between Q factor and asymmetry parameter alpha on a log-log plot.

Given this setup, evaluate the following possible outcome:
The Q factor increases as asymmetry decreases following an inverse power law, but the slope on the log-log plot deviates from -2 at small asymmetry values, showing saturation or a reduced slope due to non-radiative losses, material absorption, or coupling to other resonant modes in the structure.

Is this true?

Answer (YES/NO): NO